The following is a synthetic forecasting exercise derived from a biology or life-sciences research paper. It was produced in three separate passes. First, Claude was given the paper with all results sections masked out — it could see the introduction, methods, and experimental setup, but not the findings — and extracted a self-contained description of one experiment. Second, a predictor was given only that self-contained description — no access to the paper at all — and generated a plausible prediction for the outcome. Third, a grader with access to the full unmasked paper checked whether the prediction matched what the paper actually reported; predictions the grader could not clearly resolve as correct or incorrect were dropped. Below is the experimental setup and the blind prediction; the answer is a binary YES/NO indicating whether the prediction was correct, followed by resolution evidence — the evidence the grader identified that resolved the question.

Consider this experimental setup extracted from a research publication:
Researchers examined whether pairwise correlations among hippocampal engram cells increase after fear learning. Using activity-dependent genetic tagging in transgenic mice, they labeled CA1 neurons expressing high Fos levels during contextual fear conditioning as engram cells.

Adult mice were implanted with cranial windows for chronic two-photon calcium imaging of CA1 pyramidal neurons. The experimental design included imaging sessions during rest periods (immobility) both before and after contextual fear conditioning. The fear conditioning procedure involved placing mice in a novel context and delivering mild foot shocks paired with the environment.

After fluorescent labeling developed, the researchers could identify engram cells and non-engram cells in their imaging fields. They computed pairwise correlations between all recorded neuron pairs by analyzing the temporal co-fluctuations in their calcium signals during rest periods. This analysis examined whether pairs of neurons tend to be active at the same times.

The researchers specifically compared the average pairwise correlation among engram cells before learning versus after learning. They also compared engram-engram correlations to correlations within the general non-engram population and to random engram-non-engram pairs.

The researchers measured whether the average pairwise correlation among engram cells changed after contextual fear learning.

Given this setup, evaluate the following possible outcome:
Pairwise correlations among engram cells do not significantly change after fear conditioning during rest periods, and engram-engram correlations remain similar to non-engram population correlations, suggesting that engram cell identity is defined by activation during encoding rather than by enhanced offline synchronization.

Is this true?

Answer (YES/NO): NO